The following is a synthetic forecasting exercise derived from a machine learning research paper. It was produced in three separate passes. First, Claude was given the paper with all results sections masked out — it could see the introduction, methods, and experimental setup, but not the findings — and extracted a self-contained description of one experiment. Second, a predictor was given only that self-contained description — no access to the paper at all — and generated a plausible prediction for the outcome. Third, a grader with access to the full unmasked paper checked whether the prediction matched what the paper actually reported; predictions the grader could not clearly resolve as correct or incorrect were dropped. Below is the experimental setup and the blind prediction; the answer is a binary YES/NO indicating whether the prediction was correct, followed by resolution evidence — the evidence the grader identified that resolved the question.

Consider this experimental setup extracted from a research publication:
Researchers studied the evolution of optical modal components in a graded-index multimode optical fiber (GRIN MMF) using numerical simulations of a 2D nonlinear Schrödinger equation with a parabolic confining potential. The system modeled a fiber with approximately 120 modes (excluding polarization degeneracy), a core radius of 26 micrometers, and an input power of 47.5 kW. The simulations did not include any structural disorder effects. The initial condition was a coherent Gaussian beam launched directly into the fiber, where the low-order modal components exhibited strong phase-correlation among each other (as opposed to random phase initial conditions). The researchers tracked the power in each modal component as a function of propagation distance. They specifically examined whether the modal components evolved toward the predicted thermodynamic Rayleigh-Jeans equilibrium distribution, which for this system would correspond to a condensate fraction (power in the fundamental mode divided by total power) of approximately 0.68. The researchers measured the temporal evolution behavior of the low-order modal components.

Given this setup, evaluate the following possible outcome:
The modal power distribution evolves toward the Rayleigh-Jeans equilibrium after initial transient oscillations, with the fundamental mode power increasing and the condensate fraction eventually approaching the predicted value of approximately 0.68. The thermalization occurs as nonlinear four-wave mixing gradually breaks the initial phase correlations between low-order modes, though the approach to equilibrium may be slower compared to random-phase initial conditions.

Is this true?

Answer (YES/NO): NO